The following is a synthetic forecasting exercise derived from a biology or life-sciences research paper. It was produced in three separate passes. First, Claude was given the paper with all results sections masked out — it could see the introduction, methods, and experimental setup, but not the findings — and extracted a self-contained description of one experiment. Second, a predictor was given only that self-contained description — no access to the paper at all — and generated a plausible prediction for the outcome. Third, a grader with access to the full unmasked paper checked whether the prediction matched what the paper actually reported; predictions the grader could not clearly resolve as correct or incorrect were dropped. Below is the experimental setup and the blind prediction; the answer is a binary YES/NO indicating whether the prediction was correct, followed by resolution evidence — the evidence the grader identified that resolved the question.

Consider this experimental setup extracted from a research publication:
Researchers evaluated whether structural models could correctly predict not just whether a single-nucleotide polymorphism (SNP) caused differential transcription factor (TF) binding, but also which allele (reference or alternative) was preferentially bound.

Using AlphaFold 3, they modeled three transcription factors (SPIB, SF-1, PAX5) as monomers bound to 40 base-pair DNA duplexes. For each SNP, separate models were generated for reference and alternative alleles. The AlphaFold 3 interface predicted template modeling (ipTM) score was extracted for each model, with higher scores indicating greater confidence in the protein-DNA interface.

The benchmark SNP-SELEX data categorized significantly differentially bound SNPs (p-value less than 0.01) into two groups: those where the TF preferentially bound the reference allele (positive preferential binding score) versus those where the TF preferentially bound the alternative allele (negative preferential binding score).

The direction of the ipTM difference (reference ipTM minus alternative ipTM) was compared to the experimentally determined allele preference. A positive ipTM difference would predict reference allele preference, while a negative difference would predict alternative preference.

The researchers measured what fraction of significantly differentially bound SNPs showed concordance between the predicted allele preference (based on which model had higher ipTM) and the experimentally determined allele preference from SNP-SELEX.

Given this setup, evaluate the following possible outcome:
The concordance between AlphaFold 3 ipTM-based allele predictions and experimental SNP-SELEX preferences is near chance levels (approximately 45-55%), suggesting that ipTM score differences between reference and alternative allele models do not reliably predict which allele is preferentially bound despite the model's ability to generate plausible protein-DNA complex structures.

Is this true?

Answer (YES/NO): NO